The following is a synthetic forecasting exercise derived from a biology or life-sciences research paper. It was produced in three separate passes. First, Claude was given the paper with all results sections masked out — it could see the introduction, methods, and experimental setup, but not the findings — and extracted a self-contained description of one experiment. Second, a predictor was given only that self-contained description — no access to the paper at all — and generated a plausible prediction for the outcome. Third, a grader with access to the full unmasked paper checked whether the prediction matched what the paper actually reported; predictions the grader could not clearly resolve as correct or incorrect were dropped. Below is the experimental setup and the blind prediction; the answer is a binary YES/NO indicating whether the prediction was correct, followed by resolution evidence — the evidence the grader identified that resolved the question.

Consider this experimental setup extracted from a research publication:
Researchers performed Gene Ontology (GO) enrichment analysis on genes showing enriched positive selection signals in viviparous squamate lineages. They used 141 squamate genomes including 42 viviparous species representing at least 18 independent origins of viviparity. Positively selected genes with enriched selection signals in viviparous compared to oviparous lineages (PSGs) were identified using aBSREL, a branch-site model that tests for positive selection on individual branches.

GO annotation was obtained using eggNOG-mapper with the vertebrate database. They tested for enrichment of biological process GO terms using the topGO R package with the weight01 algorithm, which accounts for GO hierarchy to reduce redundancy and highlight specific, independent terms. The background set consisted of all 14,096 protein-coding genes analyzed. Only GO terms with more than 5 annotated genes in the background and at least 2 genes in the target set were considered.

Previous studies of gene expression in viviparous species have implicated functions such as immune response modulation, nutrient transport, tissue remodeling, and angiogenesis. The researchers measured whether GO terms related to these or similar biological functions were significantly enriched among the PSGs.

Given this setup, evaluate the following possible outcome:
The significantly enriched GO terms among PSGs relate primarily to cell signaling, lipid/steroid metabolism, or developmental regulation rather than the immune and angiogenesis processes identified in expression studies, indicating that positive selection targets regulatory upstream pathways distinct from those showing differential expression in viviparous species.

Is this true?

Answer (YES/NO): NO